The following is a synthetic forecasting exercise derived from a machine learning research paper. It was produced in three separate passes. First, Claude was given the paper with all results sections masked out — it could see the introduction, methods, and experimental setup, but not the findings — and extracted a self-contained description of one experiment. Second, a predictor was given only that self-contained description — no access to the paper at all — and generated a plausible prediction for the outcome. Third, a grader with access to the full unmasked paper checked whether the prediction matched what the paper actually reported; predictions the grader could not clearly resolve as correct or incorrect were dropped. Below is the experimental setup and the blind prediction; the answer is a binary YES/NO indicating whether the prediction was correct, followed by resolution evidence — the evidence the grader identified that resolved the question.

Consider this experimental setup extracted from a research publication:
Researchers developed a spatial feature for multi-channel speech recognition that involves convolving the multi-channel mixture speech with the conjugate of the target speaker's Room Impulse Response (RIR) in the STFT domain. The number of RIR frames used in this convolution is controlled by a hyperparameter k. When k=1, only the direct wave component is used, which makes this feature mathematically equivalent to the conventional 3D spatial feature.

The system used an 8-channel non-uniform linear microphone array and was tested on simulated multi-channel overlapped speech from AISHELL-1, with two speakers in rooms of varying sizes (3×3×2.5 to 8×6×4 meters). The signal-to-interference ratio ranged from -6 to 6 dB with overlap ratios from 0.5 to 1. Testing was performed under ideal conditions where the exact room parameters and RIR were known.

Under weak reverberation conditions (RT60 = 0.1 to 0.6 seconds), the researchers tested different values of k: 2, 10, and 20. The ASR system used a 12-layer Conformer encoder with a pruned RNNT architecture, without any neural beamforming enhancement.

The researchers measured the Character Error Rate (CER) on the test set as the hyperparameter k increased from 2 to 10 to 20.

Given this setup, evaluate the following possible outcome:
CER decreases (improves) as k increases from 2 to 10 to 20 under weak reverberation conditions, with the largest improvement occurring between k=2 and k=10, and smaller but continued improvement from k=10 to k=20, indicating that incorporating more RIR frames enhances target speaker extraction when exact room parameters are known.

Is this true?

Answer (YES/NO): NO